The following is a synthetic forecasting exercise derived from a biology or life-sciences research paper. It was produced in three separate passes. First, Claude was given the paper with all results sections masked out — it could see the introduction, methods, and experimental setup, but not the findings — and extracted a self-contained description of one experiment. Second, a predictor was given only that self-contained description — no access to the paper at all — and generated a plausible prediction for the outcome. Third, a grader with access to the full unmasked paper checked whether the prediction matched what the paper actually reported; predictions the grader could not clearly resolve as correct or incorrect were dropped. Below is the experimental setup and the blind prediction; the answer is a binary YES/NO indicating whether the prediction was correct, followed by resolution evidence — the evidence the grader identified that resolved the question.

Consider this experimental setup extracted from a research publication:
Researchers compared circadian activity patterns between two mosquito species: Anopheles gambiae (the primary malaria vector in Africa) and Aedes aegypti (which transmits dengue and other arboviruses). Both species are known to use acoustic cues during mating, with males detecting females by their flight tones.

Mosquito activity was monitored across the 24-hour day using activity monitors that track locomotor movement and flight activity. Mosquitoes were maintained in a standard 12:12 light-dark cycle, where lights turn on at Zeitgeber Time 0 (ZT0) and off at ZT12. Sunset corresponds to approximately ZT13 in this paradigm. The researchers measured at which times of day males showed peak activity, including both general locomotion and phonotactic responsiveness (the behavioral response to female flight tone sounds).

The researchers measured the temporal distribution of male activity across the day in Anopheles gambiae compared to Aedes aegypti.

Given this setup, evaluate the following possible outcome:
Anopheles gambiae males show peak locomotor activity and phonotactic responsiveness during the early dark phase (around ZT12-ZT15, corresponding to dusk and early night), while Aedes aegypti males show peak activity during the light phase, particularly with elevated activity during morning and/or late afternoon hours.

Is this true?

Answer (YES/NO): NO